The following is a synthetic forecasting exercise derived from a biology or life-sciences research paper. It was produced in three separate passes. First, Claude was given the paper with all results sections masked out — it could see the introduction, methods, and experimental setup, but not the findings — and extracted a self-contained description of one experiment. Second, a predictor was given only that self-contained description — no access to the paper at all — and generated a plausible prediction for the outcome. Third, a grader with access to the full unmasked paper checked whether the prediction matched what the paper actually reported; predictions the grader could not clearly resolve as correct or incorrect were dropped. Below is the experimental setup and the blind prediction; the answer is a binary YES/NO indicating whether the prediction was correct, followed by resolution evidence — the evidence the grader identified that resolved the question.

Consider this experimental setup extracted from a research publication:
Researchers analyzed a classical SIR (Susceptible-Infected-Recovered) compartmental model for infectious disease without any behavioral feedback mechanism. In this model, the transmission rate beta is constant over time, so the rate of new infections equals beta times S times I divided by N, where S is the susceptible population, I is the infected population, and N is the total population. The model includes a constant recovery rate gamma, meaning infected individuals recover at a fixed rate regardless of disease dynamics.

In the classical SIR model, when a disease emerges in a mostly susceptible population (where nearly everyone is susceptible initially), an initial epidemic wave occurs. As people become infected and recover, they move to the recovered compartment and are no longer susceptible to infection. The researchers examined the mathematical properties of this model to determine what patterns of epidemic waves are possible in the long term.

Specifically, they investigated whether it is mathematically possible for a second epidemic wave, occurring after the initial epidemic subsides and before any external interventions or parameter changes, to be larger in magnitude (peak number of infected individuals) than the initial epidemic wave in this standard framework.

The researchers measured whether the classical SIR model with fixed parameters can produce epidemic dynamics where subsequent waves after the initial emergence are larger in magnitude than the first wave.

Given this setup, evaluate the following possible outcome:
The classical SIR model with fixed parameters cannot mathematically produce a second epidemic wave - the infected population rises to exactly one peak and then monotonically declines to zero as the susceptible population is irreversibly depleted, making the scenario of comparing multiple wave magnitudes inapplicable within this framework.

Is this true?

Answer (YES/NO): NO